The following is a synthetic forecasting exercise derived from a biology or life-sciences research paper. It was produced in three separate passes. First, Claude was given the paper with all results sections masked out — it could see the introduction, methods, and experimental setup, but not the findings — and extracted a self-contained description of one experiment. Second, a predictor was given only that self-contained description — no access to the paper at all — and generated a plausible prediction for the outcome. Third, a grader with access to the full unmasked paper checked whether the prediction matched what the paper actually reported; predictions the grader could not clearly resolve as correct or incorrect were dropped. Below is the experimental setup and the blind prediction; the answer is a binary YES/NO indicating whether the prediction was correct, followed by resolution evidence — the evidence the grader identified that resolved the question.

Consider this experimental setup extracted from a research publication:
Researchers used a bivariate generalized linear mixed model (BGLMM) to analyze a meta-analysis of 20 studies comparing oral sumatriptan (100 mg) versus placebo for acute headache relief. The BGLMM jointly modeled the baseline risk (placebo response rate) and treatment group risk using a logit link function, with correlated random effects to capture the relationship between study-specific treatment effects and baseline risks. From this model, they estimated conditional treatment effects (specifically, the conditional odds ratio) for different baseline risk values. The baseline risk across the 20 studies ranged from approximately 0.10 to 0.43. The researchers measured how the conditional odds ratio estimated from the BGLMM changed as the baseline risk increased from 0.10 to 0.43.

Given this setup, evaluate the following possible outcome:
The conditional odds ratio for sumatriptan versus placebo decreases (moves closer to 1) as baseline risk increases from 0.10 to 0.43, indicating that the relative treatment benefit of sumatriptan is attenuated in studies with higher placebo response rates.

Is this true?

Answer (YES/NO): YES